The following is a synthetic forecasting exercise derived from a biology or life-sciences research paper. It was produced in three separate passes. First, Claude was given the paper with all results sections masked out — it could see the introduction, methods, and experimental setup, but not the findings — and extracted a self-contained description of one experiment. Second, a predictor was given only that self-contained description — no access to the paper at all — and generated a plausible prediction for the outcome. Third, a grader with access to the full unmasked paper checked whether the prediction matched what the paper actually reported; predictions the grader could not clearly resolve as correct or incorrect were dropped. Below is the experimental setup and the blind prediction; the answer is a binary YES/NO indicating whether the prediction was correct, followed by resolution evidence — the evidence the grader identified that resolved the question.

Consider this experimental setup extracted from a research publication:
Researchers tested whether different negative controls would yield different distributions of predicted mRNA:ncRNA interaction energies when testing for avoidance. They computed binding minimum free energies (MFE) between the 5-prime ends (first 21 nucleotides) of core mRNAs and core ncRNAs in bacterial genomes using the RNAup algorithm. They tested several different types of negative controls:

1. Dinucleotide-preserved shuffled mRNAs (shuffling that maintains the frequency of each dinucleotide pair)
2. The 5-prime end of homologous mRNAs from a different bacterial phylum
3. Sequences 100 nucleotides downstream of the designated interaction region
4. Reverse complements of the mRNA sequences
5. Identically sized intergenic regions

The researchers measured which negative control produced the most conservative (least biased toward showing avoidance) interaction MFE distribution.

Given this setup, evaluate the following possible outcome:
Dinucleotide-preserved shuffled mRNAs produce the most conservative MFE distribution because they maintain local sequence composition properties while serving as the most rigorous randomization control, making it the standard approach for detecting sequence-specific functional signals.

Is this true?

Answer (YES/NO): YES